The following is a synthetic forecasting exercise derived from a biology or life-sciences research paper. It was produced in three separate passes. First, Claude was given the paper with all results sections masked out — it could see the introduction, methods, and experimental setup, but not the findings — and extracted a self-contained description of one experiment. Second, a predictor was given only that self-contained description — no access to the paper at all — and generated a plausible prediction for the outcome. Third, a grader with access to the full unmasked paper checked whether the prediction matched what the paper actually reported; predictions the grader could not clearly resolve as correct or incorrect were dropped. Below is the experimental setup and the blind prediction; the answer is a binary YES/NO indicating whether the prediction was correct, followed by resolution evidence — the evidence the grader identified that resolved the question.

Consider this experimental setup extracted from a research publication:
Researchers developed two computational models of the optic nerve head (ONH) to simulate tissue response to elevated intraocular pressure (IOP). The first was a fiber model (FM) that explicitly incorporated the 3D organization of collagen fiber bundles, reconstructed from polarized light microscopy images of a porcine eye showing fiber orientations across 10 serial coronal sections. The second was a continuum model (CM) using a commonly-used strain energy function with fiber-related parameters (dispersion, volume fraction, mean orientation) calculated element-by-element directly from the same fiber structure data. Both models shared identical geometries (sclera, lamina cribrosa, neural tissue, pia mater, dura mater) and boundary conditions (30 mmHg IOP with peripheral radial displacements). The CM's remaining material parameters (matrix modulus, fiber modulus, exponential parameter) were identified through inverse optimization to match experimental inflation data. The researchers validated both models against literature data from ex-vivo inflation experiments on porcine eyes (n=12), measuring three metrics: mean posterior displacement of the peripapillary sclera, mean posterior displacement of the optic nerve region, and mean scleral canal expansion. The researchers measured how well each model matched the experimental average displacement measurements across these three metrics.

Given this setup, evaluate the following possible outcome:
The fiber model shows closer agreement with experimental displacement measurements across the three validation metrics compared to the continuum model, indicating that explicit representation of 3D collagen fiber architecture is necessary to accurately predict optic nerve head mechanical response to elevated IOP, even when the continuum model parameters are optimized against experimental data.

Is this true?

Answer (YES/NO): NO